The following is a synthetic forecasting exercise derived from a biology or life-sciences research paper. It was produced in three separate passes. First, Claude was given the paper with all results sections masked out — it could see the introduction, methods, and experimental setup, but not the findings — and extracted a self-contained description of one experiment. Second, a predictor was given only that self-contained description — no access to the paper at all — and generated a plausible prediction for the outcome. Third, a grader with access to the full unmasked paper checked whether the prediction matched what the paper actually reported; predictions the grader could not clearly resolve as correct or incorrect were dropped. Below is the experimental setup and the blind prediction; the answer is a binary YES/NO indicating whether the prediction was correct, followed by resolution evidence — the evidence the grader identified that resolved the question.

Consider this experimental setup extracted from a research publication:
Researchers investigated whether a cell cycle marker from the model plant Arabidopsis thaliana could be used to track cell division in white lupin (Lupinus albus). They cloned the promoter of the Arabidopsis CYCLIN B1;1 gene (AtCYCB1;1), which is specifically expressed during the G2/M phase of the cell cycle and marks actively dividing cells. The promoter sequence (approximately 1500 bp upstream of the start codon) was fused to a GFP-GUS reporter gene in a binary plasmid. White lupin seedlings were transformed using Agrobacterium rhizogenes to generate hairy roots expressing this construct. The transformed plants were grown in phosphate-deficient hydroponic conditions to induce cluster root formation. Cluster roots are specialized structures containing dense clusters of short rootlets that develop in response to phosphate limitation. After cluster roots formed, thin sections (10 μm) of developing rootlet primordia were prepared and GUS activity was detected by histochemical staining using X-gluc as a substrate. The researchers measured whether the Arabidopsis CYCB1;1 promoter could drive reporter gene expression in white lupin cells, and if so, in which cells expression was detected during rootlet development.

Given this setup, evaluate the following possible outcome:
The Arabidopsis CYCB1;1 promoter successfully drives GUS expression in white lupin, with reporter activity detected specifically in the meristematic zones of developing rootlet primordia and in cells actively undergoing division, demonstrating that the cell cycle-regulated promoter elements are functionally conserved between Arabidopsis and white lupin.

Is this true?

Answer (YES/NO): YES